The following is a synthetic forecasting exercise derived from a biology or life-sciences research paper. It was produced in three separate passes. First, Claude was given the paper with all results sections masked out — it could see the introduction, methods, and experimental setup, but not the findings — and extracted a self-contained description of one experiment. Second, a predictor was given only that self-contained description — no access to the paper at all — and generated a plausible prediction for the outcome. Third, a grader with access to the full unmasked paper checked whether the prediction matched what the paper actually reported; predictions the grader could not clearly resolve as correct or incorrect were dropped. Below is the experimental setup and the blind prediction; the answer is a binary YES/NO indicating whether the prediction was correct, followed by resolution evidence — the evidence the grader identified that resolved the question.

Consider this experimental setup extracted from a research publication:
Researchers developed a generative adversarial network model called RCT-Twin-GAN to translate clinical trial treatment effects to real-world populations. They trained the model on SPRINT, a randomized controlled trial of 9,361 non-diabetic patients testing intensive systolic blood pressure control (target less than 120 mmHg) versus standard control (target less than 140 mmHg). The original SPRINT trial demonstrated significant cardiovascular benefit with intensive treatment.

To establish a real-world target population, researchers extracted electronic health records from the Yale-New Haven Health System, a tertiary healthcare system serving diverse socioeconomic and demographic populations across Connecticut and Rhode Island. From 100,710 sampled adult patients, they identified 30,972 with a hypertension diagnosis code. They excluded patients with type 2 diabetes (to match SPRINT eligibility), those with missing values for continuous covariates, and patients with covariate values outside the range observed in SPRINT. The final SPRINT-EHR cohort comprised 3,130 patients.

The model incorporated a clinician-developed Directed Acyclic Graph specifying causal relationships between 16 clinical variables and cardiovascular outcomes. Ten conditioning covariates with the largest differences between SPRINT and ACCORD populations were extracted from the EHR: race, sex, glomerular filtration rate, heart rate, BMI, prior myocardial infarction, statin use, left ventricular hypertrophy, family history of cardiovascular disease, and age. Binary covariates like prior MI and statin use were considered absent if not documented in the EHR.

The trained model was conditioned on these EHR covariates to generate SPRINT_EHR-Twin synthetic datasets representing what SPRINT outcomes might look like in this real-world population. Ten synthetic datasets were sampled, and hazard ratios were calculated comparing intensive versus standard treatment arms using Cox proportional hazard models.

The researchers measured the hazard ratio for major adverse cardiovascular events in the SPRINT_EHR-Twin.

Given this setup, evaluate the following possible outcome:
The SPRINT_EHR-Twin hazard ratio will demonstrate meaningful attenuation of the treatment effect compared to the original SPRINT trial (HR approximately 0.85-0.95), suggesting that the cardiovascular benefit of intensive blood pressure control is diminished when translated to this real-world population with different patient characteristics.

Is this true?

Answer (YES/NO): NO